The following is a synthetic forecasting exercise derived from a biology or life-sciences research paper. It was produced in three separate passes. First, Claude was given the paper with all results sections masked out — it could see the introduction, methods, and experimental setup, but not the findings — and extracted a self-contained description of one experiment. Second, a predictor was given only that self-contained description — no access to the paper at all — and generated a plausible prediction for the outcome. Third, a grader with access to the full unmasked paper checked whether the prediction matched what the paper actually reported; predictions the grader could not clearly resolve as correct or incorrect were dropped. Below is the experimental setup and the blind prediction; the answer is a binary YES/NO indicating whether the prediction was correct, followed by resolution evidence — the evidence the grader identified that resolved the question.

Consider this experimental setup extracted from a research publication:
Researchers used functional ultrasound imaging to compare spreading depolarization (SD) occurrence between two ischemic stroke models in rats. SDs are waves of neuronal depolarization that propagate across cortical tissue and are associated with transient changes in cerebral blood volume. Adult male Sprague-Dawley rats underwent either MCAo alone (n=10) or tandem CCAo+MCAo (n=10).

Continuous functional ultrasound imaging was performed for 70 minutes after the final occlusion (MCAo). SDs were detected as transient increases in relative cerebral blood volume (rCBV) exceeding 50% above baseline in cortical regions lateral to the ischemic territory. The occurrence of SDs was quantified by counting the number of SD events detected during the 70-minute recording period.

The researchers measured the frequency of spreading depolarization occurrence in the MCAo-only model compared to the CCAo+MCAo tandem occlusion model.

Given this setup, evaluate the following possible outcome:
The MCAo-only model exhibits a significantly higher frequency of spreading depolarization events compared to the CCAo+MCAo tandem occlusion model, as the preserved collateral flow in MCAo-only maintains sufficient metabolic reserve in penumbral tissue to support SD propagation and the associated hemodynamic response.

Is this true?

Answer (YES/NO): NO